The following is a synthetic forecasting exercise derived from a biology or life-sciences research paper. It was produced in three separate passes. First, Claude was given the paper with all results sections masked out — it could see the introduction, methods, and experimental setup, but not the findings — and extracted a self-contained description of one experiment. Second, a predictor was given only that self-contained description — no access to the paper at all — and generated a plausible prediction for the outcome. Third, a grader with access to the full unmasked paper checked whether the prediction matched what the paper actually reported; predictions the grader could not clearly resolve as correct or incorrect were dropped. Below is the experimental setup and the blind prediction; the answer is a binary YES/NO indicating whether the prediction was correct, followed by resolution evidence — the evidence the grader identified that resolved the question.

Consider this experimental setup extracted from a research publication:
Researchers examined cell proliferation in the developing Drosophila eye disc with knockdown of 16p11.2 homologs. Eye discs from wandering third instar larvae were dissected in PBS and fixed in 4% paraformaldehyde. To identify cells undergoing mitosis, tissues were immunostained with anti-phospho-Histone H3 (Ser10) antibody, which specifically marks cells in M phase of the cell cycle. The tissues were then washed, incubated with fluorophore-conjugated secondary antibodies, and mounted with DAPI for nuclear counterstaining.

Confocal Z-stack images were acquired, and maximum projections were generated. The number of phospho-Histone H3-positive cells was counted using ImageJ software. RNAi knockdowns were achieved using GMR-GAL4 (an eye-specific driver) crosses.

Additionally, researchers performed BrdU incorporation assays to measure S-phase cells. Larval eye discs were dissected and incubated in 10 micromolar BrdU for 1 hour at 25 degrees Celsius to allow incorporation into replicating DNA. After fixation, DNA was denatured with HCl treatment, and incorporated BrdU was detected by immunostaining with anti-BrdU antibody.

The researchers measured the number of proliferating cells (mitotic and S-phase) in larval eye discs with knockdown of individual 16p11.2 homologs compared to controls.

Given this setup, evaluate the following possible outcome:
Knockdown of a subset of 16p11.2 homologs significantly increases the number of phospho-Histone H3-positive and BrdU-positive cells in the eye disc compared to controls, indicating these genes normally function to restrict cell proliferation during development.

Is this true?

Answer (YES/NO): YES